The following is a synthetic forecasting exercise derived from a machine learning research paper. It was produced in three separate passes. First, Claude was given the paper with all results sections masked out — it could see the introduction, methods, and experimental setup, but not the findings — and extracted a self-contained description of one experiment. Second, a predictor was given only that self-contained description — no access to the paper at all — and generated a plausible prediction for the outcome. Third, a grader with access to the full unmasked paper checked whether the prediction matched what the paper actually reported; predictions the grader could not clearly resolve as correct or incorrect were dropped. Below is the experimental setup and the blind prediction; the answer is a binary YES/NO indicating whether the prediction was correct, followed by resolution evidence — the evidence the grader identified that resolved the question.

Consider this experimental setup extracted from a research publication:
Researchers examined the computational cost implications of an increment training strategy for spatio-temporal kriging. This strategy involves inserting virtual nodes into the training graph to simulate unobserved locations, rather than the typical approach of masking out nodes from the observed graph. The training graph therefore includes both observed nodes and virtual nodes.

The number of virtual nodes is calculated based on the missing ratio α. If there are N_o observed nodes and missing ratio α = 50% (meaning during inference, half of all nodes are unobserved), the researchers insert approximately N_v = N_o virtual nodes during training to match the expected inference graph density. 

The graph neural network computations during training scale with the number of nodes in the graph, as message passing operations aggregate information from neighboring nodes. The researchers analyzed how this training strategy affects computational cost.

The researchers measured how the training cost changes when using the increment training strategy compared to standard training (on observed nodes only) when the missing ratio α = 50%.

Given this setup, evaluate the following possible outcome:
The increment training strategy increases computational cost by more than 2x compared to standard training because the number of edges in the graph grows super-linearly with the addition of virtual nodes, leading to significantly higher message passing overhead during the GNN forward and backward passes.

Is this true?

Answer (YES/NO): NO